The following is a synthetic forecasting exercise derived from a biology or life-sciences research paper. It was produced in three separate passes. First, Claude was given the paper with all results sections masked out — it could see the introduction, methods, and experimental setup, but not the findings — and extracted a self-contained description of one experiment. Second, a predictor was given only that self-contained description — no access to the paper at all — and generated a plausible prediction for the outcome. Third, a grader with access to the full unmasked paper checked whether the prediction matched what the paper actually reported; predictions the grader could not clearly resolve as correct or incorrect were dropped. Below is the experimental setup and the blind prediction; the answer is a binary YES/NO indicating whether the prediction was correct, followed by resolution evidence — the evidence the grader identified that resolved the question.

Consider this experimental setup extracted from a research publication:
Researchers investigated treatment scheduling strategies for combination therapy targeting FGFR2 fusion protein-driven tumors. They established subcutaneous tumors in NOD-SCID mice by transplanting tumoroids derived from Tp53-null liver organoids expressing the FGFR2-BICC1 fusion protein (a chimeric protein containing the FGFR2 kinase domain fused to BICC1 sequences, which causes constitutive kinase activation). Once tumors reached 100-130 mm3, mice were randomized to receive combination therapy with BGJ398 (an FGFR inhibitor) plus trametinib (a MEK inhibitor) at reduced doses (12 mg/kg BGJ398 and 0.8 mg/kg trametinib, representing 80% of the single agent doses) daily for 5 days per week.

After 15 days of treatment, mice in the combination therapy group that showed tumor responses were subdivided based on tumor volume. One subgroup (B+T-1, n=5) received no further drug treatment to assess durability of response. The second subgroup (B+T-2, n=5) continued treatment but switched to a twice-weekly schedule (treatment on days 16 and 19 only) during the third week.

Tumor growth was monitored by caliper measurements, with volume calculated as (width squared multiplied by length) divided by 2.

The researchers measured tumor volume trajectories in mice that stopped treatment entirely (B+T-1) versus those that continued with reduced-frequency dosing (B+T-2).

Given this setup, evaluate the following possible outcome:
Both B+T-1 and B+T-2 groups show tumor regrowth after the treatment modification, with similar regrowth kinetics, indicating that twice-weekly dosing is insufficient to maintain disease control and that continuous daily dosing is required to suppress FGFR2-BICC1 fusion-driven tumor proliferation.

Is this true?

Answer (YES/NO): NO